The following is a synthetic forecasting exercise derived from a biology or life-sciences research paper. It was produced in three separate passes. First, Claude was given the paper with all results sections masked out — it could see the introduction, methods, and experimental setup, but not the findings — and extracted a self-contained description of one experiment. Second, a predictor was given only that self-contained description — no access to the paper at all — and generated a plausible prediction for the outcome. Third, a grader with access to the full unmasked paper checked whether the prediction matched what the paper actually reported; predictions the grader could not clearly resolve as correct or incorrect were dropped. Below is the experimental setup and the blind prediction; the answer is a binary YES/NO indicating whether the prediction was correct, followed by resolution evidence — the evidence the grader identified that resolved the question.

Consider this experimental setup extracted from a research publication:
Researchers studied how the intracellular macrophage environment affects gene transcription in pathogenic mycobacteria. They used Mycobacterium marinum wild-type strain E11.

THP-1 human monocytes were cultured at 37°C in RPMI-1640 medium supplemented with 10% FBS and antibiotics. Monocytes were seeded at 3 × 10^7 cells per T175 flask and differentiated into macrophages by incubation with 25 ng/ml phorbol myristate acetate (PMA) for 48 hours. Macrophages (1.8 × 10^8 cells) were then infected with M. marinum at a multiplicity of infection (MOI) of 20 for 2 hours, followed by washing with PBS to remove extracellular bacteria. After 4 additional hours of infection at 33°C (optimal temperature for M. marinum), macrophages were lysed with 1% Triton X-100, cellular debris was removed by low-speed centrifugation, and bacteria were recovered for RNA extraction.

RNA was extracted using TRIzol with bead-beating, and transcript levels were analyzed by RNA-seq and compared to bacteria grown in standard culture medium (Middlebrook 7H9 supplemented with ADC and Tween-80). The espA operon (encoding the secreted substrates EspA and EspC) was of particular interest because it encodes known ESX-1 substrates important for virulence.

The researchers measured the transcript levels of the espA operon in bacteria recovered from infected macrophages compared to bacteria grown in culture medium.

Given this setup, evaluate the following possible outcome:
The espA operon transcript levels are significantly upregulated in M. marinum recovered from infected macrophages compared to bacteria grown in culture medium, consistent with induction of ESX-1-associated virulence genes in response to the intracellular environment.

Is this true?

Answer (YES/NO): YES